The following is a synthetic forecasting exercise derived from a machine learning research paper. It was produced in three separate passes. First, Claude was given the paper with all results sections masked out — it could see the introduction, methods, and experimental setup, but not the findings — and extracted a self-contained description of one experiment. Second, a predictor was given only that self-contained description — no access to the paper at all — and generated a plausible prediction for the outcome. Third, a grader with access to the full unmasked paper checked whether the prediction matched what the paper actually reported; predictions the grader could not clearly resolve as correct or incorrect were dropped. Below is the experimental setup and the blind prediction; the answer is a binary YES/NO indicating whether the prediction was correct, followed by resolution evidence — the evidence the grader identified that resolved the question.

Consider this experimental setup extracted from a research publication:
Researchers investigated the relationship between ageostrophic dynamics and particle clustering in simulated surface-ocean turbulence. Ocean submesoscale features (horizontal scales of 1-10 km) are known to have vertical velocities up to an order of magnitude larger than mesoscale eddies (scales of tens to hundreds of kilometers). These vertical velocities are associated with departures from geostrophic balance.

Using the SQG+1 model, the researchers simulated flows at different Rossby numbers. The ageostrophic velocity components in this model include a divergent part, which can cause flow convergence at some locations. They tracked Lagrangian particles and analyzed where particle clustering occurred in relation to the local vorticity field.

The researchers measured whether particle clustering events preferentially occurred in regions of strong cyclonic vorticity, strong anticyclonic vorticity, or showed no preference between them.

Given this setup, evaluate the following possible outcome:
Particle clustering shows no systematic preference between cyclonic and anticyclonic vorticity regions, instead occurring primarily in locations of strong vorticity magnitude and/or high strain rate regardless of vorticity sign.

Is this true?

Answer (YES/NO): NO